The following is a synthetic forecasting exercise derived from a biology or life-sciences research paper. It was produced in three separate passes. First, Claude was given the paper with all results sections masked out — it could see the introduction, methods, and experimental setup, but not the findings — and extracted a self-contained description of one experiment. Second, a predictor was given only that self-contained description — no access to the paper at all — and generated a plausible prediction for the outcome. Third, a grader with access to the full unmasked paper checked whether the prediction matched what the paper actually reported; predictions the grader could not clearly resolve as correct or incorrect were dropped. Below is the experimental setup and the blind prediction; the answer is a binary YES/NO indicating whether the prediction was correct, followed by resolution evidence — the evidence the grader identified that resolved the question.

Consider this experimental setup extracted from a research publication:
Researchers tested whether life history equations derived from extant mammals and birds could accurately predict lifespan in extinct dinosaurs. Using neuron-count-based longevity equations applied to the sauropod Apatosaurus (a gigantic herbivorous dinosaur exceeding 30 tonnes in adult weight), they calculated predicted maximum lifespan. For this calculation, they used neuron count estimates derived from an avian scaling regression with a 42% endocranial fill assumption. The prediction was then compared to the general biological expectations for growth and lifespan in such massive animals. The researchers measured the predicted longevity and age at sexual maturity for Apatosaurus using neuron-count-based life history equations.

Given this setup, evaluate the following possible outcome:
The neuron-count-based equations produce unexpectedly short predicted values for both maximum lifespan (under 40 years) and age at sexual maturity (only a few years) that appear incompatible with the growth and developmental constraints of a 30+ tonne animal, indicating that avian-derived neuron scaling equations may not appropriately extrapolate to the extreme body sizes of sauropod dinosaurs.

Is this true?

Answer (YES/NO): YES